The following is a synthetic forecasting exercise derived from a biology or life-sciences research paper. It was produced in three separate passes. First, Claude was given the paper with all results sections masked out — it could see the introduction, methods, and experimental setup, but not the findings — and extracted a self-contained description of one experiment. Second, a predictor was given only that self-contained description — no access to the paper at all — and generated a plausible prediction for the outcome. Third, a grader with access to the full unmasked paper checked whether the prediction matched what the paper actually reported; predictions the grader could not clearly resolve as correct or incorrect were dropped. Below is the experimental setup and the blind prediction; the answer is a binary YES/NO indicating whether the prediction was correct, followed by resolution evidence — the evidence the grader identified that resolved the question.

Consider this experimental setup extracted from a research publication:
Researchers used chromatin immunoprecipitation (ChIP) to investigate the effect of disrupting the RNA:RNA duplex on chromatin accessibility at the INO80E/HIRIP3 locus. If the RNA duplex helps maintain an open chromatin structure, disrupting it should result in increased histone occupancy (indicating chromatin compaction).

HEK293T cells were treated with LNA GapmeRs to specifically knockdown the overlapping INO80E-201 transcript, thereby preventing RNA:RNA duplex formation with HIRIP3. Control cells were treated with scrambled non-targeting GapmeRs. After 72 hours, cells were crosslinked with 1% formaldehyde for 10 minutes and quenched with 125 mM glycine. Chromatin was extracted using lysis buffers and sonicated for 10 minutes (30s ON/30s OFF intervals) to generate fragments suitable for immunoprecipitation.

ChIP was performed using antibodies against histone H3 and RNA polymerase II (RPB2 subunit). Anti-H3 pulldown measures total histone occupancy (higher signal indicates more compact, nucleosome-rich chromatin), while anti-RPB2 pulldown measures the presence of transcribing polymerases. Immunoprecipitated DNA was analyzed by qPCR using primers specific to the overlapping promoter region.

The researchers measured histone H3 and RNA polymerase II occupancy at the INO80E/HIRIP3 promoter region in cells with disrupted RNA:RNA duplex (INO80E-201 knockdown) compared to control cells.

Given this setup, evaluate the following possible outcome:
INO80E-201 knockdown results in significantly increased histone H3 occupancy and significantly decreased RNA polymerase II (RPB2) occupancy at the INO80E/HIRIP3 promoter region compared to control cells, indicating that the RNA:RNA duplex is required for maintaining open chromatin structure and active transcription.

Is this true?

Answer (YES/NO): NO